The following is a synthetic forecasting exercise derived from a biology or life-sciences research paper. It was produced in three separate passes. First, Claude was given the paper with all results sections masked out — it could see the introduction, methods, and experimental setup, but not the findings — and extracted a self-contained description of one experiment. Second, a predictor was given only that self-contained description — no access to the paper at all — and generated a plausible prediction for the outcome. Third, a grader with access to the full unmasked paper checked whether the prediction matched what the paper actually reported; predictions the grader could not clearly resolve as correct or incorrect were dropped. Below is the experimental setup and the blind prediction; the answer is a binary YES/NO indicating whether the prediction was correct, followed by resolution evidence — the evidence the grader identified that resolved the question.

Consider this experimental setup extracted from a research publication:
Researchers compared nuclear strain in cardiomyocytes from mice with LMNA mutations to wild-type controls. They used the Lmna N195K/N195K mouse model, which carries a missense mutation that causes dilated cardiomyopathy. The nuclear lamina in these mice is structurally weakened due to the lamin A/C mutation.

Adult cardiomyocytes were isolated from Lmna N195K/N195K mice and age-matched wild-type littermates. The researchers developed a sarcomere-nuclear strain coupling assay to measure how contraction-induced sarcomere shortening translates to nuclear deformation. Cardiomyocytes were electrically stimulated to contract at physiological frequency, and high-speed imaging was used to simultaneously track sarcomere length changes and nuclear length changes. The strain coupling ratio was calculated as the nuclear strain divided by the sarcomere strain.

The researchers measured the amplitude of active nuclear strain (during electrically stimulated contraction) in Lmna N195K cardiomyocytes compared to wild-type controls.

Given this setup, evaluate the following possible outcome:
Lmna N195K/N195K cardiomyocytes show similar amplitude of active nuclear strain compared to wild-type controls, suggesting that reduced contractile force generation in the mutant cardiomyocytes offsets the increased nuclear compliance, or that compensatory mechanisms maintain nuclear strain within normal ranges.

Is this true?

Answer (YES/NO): NO